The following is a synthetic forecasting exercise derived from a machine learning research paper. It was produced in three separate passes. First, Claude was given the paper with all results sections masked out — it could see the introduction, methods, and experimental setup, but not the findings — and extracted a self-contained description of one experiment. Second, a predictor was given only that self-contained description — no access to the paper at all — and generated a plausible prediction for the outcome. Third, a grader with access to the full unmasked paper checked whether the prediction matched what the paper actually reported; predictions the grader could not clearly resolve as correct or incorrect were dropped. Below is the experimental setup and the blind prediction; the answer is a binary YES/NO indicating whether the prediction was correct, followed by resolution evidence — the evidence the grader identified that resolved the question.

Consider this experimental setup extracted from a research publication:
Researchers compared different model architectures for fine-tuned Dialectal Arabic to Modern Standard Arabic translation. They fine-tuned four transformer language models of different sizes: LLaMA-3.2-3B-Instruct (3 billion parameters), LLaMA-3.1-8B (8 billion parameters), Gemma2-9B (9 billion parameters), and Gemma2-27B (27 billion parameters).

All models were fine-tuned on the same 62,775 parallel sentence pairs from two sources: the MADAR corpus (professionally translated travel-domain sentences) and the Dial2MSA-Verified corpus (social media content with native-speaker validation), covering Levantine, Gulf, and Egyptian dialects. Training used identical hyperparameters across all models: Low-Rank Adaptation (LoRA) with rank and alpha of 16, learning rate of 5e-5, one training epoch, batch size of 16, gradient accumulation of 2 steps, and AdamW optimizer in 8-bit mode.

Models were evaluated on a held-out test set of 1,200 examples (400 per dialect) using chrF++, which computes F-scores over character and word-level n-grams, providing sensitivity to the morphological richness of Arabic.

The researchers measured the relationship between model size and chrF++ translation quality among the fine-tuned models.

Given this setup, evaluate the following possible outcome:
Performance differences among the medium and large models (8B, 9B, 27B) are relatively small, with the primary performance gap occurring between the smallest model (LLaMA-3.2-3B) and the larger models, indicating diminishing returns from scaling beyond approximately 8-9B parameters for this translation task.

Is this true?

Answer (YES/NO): YES